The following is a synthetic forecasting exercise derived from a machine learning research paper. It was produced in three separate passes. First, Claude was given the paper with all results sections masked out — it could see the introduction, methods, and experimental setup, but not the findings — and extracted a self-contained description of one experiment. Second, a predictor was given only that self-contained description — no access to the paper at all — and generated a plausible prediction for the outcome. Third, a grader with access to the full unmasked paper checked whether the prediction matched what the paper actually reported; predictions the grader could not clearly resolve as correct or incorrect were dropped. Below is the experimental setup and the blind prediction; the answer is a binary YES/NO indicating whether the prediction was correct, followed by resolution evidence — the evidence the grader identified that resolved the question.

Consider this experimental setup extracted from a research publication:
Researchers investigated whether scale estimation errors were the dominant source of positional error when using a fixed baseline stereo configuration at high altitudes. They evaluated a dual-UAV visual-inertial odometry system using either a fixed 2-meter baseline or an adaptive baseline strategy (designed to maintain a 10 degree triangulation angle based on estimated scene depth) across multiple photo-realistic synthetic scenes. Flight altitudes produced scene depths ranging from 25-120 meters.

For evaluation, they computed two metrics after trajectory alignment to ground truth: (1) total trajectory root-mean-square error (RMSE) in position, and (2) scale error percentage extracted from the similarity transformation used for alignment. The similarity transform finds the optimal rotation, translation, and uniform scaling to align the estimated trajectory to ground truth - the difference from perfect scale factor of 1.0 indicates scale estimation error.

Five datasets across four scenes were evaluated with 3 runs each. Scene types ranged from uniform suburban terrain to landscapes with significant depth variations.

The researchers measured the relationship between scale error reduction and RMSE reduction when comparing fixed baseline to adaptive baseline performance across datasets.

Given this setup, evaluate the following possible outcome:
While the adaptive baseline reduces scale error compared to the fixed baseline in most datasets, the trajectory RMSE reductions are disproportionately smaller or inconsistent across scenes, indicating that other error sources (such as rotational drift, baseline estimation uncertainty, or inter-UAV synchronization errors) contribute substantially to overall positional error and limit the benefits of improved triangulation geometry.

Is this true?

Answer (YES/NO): NO